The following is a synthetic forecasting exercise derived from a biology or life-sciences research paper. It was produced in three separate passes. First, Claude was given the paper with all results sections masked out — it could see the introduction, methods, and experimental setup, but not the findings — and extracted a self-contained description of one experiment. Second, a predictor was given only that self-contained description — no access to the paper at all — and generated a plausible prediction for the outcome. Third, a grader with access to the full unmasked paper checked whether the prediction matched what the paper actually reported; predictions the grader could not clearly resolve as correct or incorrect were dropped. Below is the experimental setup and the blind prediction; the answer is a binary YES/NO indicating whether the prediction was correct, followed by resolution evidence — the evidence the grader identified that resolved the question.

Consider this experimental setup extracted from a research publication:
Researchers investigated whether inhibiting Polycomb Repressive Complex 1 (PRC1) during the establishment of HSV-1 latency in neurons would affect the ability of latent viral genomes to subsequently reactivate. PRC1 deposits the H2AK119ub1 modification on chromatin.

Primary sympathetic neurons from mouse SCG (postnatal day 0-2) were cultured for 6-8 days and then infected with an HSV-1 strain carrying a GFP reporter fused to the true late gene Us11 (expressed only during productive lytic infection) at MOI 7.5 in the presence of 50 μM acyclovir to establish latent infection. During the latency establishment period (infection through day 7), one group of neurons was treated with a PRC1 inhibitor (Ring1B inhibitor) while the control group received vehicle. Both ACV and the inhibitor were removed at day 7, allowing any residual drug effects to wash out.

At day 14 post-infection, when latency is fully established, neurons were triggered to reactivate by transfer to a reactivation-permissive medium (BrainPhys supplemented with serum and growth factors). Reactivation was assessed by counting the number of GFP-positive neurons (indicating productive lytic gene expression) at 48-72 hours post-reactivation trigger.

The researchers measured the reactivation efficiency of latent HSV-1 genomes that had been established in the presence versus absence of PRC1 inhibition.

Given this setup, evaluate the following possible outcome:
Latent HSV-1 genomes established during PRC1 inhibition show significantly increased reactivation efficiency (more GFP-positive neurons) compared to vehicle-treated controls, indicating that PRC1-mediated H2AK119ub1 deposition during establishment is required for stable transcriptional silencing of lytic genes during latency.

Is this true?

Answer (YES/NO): NO